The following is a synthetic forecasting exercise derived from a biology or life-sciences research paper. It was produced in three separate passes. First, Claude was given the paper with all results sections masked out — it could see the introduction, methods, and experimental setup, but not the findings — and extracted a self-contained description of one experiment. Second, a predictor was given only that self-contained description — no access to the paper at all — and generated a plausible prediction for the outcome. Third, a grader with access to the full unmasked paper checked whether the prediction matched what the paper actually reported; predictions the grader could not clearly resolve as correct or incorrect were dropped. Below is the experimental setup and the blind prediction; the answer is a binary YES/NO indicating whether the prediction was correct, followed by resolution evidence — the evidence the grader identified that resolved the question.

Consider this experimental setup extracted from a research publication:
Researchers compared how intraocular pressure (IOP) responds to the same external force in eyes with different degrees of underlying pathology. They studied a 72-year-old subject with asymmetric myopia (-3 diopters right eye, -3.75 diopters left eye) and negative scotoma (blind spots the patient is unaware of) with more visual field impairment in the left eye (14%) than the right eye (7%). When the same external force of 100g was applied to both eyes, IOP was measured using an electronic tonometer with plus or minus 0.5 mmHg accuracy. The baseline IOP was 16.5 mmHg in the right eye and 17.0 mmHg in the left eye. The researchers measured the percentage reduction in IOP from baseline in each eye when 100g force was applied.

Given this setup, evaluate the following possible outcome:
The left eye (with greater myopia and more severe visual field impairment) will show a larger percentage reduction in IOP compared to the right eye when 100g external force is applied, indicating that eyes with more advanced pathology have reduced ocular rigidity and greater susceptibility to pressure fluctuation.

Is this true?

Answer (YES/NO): YES